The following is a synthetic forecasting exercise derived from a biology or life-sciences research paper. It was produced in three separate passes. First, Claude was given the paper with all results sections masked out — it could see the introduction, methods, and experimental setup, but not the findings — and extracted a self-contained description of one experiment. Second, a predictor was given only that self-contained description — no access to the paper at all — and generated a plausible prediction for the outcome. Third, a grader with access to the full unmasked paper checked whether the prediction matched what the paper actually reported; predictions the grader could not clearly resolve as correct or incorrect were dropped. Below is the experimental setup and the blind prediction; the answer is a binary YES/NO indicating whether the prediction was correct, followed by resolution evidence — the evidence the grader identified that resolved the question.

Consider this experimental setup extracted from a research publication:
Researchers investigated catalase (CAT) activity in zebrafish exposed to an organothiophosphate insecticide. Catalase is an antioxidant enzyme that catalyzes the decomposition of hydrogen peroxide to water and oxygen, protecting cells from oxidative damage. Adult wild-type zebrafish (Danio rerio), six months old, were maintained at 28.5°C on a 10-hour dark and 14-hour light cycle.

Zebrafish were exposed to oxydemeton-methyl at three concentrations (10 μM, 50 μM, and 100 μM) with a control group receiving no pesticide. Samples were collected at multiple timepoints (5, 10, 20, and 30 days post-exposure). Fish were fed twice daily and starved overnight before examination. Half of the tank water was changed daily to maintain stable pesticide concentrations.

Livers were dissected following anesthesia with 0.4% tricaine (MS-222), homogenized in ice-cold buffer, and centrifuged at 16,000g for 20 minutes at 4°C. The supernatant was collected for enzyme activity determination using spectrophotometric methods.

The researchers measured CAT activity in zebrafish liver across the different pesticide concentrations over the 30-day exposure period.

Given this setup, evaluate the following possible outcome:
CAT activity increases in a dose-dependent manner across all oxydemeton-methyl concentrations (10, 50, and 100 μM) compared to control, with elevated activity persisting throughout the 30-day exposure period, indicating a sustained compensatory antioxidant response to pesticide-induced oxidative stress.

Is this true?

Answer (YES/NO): NO